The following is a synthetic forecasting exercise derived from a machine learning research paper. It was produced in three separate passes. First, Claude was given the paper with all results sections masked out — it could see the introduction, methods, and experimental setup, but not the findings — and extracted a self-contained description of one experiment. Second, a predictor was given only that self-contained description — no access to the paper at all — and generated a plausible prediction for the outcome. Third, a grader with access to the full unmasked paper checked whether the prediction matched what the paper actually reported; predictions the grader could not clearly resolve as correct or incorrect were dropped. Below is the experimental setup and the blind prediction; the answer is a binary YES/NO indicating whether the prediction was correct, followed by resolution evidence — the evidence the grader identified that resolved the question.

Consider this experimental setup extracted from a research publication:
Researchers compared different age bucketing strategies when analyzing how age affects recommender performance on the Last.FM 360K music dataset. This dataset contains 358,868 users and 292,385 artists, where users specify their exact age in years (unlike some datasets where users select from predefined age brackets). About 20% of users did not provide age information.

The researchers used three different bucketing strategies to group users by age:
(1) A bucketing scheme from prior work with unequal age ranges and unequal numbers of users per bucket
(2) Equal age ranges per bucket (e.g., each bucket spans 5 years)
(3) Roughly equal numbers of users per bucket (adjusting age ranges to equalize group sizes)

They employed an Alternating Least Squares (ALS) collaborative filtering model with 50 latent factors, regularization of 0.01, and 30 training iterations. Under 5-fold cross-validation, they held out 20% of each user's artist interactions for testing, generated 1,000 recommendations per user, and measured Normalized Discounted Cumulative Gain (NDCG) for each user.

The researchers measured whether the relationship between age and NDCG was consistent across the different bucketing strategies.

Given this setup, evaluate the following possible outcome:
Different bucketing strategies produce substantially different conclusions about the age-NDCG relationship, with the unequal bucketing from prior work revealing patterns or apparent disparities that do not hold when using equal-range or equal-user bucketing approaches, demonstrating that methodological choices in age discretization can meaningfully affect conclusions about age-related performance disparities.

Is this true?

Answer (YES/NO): NO